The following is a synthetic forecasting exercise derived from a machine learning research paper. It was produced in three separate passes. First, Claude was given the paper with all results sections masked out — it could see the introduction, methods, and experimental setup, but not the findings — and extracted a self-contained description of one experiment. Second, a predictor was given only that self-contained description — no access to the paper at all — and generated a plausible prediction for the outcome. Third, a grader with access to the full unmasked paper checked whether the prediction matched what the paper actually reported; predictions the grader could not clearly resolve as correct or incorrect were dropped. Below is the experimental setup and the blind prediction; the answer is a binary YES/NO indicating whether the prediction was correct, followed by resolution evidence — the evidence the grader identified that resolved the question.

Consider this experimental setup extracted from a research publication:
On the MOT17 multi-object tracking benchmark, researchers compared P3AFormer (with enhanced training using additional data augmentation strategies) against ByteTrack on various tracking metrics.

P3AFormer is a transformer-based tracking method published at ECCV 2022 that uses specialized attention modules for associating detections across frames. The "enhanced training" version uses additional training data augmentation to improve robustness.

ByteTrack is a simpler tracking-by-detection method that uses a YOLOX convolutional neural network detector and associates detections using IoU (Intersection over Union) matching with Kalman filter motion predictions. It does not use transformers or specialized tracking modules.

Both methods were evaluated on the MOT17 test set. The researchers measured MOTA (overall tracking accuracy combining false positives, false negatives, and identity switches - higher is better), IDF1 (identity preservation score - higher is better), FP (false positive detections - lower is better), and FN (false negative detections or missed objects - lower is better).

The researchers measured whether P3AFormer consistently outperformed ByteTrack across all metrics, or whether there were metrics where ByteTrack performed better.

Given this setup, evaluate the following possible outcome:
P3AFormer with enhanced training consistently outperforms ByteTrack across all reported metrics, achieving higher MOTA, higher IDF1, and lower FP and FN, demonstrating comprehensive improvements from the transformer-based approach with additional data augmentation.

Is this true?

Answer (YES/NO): NO